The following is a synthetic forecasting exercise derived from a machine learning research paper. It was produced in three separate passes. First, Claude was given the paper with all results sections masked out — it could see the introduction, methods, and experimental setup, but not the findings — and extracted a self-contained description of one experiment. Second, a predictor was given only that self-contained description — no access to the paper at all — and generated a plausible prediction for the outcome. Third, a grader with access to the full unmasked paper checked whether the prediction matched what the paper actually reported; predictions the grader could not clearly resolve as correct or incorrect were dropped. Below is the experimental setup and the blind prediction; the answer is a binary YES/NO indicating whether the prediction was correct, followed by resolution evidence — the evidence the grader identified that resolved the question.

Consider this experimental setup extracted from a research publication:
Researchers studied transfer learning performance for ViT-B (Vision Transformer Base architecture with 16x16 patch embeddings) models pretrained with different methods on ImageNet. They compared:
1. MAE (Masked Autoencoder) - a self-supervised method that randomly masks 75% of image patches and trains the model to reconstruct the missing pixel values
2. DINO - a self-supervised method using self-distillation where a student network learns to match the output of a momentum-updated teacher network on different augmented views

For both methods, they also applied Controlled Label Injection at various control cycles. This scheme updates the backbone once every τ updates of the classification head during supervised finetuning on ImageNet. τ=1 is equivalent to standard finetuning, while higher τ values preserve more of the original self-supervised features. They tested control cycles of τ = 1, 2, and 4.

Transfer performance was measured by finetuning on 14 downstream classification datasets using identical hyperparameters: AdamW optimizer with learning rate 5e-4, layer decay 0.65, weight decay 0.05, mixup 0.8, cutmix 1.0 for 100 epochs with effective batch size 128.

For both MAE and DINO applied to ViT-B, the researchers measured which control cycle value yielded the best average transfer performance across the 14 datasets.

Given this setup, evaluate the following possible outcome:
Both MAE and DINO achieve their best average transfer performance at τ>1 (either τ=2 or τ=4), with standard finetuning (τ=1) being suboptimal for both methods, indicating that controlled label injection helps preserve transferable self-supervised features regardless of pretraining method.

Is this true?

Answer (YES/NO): NO